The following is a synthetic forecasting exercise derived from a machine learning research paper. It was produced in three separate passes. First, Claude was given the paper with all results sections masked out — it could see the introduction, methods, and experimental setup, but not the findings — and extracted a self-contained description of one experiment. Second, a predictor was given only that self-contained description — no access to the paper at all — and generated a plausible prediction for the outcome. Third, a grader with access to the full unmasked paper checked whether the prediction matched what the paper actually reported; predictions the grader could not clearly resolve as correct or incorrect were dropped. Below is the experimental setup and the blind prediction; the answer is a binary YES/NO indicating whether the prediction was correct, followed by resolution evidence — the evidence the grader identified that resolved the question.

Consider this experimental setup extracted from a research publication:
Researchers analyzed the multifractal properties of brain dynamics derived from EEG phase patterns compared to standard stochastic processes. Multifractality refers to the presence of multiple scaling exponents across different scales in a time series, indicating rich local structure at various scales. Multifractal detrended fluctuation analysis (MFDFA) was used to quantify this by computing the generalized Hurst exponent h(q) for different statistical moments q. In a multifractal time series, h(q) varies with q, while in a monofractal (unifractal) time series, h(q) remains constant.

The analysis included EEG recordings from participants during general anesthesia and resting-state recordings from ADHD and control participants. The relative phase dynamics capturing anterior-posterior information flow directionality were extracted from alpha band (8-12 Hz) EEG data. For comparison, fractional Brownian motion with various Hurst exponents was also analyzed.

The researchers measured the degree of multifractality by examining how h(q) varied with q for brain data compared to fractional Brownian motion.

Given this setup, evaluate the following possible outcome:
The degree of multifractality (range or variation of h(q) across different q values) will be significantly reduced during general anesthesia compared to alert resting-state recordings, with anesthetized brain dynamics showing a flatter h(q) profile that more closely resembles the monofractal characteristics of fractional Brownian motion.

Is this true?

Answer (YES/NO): NO